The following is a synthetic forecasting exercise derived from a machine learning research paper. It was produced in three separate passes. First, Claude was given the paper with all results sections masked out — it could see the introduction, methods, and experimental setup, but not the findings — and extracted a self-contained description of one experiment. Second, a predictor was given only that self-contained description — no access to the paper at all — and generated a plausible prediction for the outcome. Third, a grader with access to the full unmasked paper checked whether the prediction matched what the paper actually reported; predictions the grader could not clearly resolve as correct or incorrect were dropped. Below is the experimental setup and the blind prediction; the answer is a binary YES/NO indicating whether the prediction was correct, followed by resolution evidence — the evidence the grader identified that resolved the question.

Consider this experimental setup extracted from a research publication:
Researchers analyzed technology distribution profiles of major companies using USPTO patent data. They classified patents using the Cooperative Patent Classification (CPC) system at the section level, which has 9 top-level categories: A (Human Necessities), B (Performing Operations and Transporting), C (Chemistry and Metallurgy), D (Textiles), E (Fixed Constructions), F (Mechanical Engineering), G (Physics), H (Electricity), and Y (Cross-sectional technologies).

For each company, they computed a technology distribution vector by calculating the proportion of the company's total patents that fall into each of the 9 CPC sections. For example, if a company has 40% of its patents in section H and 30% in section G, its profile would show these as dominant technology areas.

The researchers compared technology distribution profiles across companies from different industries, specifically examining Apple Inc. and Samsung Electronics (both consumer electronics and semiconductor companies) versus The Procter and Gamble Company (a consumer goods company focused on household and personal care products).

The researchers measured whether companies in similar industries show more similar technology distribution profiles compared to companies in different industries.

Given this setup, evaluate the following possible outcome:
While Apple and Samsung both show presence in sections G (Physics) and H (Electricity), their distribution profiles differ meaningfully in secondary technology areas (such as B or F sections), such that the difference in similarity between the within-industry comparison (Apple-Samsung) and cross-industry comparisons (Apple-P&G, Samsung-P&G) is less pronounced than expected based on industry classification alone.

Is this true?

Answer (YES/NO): NO